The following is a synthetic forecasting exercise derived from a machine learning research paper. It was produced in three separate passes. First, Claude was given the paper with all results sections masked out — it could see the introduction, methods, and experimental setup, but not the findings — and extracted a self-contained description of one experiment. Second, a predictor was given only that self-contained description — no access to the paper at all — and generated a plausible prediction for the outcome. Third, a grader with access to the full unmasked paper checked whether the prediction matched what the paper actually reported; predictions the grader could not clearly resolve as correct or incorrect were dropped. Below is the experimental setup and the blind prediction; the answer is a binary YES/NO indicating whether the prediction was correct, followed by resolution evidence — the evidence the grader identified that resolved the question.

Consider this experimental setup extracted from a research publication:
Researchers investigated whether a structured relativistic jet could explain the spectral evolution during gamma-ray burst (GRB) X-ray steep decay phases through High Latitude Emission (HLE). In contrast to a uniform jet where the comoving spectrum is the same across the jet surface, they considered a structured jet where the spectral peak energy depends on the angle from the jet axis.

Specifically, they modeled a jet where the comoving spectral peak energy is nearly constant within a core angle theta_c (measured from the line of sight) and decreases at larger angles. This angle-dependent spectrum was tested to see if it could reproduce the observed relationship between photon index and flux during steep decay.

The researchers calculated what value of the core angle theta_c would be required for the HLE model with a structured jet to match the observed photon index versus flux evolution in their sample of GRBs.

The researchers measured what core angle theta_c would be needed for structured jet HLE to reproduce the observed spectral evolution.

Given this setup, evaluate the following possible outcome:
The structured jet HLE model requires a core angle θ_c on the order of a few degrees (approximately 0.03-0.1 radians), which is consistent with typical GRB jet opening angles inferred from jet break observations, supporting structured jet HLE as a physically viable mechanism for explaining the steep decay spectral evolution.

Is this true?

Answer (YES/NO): NO